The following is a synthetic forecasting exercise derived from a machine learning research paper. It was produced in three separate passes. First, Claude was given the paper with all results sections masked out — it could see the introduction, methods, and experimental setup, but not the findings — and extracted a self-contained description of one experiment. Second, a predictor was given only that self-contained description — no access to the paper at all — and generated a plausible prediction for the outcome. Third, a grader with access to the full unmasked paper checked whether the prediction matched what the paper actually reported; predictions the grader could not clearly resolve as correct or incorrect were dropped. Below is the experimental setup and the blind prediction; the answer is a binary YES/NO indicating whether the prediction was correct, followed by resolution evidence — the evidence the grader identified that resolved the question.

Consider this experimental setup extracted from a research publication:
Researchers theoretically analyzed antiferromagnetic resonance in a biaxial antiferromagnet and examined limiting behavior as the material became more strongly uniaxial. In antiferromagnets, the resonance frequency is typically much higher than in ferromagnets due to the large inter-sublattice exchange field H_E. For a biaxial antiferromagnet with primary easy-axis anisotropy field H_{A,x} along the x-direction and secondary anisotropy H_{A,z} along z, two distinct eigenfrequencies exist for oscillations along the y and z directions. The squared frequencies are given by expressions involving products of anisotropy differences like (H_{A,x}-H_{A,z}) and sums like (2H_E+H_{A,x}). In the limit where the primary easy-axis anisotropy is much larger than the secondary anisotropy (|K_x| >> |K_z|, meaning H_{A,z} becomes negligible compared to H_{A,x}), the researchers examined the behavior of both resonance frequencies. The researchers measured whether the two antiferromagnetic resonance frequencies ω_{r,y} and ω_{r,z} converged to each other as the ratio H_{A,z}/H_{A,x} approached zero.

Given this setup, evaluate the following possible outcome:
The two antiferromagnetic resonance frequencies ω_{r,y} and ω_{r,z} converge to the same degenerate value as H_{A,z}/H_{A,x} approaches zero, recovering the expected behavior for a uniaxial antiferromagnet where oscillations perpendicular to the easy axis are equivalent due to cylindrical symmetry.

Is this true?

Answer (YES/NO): YES